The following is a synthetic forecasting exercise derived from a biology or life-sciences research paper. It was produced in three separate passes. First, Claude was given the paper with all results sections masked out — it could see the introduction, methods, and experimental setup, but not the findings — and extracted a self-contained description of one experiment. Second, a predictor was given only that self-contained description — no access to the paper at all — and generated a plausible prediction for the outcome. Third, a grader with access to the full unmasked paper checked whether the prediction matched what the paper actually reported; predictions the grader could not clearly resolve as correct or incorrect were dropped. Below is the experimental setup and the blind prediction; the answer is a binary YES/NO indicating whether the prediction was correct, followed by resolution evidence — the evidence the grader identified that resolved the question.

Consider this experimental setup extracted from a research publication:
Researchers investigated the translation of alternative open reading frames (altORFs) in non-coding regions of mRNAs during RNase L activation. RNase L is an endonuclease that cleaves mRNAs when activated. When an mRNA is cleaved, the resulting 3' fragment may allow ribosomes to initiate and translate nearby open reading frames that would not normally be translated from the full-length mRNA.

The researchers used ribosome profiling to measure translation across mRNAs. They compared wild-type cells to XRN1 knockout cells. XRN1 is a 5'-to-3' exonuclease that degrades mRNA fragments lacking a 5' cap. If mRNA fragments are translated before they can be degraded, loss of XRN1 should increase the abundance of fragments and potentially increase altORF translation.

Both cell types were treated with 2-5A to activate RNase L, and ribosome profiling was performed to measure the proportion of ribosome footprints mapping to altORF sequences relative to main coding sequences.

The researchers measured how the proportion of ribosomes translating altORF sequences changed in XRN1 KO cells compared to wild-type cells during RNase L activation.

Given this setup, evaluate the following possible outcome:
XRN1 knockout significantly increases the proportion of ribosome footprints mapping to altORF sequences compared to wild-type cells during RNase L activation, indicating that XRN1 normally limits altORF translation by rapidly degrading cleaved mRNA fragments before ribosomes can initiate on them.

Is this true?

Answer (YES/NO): YES